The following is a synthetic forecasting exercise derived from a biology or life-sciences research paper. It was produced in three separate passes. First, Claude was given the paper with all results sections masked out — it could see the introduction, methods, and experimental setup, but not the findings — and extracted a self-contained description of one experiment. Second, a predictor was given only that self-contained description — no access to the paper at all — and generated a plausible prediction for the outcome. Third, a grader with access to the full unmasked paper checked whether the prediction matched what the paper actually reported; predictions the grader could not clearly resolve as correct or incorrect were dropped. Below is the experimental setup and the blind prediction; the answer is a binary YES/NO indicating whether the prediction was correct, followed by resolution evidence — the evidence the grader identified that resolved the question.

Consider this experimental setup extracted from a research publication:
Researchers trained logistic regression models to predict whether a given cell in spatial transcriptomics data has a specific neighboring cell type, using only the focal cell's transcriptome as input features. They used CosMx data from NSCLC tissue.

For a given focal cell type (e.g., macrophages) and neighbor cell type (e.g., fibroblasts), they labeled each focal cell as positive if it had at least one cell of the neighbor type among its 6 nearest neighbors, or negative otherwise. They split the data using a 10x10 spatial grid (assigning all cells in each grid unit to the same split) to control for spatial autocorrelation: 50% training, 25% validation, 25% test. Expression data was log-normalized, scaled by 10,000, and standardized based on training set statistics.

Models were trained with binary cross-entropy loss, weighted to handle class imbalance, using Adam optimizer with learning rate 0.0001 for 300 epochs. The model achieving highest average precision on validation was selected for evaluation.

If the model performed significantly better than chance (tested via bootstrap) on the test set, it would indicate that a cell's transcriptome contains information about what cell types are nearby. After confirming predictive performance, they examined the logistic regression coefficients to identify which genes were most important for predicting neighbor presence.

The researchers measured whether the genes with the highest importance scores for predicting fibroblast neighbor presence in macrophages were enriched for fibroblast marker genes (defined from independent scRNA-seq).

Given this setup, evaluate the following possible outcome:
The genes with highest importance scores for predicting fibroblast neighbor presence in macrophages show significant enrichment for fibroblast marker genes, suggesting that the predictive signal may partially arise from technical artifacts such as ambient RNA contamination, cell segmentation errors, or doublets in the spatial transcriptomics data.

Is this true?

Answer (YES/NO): YES